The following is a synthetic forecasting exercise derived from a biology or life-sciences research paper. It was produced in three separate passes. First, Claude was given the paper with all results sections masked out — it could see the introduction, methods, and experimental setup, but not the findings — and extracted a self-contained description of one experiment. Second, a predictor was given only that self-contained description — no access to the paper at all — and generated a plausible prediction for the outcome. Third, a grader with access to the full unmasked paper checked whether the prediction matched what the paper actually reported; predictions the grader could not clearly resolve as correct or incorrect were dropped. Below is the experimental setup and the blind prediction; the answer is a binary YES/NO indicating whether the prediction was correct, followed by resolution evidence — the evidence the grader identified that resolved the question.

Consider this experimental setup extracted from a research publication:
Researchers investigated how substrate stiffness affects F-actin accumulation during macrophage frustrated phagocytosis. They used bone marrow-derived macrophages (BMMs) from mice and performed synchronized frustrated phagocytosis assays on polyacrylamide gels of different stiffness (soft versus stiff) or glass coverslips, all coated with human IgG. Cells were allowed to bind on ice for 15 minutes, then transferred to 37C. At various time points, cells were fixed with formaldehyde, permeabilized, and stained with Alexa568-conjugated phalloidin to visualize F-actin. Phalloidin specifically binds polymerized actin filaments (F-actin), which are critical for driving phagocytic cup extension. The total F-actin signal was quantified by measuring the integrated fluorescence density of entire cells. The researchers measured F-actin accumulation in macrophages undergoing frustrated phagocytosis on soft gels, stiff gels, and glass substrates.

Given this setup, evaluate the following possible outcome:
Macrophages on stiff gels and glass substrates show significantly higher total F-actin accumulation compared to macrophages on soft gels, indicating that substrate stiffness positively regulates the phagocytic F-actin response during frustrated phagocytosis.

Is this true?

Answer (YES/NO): NO